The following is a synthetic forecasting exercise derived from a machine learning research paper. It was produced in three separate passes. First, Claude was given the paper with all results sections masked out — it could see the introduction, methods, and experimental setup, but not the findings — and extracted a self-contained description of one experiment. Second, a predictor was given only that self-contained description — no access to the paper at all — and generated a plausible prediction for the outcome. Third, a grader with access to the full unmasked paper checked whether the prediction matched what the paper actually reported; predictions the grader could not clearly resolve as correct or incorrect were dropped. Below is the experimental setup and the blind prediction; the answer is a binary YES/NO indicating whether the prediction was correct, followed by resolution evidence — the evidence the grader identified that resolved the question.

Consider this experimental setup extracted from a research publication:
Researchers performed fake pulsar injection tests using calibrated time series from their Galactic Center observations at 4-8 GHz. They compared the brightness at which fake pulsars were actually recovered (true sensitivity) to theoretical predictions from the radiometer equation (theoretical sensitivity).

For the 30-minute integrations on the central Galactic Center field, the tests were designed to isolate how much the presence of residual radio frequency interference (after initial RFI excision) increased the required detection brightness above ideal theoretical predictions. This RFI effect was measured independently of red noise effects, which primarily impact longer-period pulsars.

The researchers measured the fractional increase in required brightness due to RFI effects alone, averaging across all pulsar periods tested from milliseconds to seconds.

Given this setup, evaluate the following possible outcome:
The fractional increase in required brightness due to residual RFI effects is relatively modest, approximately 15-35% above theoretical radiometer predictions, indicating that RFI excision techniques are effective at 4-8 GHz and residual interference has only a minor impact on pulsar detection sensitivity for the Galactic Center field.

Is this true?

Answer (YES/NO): NO